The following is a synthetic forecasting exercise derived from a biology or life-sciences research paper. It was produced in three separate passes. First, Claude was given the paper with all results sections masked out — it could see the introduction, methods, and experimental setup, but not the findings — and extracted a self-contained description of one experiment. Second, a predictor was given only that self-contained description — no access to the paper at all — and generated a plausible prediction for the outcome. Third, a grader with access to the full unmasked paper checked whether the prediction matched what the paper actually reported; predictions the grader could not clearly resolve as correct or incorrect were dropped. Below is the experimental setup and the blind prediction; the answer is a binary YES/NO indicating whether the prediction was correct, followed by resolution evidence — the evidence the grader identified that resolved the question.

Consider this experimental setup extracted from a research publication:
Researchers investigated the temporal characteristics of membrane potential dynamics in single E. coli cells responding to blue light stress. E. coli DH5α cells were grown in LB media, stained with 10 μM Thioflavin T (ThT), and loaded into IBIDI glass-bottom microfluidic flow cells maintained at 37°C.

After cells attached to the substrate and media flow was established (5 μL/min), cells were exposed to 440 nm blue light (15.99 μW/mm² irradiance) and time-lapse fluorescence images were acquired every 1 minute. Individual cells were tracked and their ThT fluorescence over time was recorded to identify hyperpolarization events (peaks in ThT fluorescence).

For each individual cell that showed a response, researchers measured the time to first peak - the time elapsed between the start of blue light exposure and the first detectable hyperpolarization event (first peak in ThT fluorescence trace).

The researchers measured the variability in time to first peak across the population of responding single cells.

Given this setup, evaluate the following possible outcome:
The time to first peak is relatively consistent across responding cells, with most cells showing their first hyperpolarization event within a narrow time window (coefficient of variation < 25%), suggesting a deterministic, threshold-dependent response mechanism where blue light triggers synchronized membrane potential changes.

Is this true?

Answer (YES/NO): NO